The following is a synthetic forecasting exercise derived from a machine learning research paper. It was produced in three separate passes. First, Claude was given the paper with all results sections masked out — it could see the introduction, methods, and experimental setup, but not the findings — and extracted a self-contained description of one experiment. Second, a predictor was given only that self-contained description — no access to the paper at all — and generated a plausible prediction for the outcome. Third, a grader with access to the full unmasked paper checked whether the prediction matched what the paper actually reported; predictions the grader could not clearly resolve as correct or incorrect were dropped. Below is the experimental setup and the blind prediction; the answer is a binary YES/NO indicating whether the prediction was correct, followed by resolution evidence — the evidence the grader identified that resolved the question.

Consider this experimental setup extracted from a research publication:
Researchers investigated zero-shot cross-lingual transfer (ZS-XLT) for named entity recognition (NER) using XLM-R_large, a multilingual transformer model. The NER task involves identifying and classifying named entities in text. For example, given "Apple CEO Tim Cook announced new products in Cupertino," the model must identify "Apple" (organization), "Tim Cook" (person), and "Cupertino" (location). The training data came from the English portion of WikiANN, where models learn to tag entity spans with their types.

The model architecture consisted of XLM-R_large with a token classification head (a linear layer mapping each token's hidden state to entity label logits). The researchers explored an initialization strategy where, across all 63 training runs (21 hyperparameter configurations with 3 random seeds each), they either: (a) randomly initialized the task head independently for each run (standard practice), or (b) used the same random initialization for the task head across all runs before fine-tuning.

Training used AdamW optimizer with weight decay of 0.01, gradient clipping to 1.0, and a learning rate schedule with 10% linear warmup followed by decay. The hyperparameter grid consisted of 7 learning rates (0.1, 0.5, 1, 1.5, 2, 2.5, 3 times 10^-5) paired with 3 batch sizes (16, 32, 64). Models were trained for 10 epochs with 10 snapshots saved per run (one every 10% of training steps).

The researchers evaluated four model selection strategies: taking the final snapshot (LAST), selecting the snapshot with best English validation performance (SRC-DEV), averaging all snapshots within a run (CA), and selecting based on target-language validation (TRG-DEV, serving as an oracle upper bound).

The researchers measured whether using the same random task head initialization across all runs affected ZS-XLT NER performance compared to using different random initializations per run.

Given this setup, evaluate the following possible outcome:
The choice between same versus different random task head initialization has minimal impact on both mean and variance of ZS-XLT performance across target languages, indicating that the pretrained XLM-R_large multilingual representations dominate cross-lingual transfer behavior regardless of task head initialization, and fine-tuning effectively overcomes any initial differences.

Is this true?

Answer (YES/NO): NO